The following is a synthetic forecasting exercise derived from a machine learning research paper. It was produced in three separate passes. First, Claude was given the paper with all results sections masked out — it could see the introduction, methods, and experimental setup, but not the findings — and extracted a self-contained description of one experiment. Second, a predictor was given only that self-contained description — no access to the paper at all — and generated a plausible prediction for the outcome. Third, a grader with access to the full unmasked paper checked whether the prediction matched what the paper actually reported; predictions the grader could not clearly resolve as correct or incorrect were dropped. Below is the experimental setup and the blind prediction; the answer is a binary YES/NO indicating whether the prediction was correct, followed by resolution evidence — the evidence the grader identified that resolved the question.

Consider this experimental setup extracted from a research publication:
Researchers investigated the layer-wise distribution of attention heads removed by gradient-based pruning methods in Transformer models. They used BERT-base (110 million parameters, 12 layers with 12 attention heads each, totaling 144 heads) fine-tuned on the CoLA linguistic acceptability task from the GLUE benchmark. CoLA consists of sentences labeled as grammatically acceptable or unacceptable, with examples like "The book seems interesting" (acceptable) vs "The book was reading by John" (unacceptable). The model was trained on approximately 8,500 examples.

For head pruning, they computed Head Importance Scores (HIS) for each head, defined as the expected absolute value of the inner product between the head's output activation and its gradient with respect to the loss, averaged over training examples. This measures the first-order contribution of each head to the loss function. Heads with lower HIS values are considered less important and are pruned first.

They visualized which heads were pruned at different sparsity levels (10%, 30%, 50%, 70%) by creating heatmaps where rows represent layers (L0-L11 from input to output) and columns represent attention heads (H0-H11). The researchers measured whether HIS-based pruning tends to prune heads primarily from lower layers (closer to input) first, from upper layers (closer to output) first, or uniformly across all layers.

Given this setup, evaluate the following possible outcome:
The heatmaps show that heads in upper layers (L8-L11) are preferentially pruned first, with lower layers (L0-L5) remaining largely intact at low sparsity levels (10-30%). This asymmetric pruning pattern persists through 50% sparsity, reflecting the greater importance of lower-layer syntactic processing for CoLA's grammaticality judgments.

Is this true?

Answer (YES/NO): NO